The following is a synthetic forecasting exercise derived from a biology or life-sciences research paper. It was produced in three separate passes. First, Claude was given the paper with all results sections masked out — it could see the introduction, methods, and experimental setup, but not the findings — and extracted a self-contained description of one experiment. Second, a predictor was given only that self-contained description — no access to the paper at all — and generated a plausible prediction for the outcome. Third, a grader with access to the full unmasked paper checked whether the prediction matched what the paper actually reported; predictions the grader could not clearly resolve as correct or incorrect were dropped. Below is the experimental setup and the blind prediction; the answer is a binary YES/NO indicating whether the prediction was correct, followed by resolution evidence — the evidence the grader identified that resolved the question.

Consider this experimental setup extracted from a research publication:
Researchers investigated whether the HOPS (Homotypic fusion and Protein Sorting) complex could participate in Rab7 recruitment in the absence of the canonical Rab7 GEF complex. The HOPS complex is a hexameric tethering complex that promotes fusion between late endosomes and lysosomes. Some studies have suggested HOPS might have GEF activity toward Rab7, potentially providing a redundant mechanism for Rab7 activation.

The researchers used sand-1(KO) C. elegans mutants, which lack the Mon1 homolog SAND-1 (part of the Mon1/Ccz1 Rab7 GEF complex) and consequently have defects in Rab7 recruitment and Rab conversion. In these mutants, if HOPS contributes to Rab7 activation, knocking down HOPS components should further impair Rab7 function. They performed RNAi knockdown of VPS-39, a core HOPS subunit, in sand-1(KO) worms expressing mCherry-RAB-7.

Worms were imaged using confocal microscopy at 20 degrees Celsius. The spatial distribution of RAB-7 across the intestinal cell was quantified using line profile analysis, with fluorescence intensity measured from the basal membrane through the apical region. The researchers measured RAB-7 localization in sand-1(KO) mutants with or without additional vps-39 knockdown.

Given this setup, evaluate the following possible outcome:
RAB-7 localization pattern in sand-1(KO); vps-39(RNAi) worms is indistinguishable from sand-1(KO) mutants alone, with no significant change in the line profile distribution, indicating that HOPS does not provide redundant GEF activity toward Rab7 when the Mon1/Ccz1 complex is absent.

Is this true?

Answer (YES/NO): NO